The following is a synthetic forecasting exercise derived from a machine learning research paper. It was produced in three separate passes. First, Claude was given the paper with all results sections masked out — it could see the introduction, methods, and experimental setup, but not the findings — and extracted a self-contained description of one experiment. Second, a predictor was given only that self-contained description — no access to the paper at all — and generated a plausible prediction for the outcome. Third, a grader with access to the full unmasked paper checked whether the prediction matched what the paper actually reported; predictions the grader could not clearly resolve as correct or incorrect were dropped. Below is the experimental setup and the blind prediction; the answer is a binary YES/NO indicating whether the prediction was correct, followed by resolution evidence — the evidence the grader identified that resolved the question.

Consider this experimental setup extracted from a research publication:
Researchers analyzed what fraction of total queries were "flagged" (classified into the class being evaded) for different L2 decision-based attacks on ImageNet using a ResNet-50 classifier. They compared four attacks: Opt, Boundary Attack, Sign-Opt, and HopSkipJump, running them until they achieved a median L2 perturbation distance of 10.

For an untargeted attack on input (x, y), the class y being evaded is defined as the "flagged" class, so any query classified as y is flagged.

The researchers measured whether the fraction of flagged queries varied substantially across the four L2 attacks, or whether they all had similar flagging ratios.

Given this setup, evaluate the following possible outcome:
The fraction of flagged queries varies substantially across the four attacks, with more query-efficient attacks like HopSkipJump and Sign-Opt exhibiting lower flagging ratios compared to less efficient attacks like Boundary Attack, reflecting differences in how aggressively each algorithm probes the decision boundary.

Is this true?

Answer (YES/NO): NO